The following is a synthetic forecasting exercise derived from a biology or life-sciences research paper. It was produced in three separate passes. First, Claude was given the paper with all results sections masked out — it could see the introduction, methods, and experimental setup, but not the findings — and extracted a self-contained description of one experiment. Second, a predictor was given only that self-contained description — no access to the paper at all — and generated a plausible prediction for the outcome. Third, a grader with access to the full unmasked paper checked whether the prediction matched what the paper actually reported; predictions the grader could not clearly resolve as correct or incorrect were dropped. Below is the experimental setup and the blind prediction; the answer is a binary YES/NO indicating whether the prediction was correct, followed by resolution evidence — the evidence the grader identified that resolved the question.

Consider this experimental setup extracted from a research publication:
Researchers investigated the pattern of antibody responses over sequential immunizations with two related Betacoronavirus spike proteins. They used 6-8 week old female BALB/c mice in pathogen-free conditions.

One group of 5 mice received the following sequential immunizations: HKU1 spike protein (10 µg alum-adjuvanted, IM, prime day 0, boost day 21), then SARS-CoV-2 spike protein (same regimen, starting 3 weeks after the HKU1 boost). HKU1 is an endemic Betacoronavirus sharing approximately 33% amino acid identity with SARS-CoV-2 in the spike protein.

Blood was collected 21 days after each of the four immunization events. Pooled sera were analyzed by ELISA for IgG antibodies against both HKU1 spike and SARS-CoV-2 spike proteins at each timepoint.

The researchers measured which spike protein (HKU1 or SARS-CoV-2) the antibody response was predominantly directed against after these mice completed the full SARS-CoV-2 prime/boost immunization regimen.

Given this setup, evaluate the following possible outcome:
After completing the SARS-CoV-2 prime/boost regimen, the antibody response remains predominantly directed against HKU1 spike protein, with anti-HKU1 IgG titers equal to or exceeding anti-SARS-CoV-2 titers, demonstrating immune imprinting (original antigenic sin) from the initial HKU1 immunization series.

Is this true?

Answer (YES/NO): YES